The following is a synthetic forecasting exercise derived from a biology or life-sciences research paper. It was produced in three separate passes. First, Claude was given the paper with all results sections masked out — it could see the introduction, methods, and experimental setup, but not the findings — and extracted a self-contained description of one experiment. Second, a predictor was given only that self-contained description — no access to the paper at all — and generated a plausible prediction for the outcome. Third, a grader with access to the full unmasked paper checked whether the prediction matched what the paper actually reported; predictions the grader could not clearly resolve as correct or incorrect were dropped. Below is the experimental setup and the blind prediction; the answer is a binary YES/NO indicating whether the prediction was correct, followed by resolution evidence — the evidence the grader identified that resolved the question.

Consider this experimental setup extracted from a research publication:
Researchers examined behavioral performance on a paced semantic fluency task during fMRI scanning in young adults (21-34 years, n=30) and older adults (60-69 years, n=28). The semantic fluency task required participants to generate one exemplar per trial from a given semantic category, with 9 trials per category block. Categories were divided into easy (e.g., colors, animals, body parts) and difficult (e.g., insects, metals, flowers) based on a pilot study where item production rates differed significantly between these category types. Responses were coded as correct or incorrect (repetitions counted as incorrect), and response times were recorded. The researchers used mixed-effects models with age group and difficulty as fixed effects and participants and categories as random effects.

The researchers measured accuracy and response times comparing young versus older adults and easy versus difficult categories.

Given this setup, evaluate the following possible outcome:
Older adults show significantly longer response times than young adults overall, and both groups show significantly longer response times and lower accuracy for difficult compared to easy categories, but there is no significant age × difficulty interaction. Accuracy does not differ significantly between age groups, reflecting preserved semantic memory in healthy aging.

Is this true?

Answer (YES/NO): YES